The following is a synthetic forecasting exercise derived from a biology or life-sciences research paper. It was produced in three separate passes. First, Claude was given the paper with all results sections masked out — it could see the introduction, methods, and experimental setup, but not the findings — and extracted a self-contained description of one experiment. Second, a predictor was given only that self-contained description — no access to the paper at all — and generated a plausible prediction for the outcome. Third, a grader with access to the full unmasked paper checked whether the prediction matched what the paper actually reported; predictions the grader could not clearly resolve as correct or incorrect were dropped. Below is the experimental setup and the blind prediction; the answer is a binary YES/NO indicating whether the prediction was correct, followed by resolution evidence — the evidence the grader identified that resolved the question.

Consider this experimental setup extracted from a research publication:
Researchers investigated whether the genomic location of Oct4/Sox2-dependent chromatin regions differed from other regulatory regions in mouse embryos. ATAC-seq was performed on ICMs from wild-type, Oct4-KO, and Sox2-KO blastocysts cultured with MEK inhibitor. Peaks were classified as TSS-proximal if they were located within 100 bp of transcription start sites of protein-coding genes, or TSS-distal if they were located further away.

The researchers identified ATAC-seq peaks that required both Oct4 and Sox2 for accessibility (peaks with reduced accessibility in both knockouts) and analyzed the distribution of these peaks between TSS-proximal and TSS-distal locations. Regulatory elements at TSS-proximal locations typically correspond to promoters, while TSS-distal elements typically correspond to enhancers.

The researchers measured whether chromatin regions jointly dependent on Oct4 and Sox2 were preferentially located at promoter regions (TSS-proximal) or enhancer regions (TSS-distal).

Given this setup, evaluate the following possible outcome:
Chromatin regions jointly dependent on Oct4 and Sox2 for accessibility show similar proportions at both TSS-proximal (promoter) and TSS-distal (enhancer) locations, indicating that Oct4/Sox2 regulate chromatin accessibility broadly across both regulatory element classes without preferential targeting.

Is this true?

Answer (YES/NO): NO